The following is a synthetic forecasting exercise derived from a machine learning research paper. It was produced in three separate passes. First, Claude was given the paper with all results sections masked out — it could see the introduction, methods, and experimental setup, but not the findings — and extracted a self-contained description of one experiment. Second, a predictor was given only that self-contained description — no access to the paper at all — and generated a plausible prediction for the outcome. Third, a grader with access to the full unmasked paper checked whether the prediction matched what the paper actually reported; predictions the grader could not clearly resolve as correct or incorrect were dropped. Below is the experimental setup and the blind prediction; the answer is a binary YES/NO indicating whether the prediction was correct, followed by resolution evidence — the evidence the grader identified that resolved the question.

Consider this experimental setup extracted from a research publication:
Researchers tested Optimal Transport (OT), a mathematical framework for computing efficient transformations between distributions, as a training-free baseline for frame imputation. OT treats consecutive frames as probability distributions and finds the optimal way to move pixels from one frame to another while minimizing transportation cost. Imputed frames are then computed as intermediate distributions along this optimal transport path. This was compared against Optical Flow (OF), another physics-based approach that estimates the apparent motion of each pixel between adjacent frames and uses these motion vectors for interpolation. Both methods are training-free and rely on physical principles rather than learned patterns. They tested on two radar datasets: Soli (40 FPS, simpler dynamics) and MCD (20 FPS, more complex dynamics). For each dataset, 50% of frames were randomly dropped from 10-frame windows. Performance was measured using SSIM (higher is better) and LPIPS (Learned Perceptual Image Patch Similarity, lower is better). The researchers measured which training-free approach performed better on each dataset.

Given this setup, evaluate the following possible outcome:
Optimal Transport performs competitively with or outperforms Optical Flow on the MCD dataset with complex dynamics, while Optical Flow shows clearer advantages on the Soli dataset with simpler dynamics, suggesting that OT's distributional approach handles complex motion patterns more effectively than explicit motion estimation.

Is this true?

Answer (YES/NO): NO